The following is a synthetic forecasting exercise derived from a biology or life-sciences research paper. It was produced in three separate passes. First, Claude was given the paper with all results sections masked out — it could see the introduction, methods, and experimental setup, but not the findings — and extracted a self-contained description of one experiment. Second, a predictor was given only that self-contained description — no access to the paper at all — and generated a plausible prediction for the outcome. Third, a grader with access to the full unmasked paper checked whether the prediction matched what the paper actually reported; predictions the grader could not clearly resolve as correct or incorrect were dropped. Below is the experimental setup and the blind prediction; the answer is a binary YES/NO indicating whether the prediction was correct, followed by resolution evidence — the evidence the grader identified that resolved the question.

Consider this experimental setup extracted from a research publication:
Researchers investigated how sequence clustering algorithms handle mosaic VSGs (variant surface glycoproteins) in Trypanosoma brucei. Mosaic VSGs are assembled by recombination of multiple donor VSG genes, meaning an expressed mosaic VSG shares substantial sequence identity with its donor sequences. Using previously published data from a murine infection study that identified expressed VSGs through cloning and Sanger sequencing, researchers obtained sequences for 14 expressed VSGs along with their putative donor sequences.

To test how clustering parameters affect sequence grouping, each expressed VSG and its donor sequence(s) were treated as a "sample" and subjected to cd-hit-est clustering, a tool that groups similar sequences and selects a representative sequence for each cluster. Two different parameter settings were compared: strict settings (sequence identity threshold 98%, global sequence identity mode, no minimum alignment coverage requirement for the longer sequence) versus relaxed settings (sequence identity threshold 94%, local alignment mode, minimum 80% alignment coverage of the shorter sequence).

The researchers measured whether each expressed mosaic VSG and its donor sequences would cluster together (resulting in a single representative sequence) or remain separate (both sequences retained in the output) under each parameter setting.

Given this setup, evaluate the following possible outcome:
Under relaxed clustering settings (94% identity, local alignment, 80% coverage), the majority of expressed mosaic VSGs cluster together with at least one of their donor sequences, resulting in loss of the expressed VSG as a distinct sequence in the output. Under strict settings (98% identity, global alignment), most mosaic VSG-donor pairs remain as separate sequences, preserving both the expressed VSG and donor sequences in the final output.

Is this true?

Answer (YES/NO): YES